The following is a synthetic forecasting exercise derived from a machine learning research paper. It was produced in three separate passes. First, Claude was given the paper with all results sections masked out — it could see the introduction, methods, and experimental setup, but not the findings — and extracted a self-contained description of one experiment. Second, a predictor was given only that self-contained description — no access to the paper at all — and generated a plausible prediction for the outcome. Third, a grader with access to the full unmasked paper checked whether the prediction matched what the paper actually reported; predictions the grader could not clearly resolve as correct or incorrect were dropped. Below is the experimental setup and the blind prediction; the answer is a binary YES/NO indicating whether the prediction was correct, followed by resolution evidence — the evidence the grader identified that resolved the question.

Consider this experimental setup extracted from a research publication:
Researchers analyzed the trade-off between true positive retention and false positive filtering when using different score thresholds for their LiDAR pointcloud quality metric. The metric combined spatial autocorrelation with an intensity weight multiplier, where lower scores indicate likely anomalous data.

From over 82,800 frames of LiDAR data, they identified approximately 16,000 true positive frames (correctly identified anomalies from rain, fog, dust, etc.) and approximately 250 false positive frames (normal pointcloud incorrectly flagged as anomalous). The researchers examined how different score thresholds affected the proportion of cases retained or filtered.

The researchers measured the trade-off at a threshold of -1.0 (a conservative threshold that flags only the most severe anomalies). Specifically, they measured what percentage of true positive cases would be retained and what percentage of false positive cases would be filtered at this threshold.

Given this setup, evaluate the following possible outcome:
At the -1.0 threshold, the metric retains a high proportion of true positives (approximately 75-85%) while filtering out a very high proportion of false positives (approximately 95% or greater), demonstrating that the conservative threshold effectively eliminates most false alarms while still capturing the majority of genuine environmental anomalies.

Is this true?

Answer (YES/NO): NO